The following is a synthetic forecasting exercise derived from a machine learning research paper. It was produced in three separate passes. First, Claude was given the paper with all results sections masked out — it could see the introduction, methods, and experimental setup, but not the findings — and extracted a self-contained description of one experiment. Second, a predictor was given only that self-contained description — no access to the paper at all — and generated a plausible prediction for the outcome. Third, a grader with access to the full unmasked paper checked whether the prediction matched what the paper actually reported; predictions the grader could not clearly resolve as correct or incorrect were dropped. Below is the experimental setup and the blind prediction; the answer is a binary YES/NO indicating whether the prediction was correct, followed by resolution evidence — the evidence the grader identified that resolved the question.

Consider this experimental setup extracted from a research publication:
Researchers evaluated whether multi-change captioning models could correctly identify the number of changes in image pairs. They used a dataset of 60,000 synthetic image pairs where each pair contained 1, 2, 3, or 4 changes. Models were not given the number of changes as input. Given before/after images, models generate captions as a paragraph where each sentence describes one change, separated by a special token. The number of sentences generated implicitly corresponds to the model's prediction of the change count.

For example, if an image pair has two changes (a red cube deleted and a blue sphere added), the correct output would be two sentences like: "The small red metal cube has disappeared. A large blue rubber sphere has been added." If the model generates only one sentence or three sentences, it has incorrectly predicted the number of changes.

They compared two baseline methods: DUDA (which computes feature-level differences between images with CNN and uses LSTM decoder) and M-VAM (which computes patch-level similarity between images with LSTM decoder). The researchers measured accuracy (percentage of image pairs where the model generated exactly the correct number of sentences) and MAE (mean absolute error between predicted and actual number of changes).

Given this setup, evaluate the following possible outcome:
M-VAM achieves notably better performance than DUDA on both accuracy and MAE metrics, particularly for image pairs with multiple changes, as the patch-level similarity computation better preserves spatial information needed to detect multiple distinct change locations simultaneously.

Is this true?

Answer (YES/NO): NO